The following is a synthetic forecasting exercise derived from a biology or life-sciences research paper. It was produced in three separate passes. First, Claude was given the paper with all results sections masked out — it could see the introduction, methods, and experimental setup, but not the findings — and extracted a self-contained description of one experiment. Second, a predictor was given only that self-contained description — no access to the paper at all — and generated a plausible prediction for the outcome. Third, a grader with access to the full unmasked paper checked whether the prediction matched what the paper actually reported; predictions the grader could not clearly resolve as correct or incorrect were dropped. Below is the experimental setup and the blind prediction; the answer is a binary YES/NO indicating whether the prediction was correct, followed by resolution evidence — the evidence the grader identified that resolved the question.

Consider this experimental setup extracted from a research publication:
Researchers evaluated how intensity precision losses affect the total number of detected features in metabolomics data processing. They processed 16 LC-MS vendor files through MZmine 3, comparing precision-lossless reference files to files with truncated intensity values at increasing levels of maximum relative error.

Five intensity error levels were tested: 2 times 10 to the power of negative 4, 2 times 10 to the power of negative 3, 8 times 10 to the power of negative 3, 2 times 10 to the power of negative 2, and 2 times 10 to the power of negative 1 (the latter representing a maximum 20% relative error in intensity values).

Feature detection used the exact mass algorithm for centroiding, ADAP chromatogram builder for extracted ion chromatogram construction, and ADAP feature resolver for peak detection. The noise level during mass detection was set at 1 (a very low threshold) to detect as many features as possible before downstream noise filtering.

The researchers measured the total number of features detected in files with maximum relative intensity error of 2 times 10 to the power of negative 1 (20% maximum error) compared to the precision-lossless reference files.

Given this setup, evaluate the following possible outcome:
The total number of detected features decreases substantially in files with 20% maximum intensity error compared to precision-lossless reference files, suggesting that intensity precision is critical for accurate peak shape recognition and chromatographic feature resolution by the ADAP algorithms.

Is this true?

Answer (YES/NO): YES